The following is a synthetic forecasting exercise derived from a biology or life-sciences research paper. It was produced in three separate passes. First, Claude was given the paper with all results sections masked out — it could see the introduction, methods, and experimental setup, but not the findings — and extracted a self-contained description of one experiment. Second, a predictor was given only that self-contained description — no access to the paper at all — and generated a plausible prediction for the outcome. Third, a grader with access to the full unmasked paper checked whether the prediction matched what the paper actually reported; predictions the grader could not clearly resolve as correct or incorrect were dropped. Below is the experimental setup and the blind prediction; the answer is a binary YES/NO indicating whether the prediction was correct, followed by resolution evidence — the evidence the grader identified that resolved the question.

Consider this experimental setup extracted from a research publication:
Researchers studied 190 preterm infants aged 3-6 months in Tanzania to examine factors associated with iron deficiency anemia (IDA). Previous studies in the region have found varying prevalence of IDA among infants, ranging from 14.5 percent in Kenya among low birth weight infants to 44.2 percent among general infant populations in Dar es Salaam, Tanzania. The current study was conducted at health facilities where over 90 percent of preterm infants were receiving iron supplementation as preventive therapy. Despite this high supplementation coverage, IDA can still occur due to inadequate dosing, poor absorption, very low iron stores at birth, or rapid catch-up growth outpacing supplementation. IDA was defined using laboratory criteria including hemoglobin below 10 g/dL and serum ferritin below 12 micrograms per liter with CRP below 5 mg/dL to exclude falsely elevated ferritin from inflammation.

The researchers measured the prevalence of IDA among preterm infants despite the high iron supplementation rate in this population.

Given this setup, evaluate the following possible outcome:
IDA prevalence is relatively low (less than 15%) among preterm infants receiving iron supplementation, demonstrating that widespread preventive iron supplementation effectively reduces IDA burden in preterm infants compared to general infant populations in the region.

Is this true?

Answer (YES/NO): YES